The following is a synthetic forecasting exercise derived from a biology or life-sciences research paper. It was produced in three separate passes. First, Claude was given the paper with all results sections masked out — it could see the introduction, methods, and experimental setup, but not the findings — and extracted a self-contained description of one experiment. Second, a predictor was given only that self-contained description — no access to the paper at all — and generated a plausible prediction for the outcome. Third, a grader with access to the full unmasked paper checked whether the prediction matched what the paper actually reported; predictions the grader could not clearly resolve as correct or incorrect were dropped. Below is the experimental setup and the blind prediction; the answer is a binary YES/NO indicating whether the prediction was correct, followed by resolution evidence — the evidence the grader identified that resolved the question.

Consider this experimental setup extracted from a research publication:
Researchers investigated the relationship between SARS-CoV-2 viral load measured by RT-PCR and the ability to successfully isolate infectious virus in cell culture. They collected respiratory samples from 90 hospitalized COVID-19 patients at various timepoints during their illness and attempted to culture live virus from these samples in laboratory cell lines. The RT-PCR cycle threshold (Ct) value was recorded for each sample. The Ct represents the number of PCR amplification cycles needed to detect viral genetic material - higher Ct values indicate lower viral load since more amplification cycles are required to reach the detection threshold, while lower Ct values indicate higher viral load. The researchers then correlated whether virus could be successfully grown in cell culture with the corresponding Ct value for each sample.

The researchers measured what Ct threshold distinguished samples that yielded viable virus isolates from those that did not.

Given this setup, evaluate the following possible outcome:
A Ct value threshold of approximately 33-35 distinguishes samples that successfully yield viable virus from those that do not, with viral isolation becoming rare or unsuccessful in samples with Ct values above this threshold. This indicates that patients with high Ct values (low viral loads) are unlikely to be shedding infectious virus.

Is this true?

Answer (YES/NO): NO